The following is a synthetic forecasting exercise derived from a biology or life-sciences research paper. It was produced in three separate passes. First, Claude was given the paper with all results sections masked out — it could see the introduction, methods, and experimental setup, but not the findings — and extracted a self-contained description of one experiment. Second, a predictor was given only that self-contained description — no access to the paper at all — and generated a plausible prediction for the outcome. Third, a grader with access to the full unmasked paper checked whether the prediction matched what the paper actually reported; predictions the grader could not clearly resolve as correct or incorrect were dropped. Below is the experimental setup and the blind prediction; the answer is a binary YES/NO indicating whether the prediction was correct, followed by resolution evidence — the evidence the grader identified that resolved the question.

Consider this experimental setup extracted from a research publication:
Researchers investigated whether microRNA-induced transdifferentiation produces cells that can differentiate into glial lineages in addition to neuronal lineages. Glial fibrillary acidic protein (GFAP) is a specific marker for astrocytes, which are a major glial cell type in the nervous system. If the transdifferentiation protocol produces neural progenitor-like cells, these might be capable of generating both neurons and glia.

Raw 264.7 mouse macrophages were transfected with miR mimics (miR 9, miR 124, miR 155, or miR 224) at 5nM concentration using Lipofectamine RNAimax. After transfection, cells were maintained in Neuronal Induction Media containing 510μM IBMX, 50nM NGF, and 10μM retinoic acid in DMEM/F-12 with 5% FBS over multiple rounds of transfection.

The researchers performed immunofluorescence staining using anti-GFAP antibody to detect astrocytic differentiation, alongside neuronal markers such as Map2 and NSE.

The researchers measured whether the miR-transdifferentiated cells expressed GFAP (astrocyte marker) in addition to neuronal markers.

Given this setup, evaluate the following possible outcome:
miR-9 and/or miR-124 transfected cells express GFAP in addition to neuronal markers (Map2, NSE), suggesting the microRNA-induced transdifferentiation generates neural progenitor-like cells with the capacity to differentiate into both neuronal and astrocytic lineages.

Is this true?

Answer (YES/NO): NO